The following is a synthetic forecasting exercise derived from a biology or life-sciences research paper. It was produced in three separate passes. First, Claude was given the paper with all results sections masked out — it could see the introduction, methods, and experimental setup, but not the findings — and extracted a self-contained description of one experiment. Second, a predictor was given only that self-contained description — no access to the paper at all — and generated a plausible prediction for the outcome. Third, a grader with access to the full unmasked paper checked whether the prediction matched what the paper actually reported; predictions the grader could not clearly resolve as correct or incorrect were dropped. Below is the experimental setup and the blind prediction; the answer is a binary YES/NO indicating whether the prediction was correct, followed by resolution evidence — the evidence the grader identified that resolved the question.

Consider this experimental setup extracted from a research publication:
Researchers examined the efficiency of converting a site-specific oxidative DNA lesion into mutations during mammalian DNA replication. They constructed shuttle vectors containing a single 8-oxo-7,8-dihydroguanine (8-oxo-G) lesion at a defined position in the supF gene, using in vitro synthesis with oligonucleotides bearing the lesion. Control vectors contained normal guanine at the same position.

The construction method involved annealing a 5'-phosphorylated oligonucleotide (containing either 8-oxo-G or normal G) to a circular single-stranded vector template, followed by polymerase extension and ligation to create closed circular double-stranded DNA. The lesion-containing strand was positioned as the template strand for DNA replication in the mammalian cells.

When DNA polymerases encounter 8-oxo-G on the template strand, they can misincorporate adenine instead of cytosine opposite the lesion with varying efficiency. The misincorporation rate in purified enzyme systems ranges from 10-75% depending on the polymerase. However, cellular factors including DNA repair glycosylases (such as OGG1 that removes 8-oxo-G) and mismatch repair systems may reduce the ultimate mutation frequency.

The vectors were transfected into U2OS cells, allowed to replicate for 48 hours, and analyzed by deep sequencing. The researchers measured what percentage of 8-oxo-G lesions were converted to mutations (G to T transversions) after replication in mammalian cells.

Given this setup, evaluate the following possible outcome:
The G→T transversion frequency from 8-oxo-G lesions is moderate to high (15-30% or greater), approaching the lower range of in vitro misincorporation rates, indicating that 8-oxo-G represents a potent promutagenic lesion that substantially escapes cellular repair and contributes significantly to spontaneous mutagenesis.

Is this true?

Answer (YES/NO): NO